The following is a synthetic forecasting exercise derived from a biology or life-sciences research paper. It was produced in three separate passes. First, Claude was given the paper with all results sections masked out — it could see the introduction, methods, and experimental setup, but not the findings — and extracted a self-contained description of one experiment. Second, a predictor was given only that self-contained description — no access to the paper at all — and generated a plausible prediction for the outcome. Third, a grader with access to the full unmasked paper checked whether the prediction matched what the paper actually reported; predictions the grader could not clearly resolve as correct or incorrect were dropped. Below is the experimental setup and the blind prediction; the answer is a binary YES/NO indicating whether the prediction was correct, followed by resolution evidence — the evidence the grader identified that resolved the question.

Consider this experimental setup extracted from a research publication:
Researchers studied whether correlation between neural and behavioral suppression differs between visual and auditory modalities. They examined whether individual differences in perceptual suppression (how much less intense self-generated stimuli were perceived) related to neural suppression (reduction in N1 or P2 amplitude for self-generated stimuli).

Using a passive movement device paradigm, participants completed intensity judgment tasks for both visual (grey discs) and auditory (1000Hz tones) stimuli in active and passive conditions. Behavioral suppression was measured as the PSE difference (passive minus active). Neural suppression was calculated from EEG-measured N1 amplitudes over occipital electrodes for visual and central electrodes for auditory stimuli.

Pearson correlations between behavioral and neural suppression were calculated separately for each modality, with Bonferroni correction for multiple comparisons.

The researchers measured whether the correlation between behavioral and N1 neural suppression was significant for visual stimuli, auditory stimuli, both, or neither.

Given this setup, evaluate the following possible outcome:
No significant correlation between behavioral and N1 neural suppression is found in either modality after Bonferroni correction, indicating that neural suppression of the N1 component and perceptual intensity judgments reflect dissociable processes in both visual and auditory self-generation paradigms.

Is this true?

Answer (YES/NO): NO